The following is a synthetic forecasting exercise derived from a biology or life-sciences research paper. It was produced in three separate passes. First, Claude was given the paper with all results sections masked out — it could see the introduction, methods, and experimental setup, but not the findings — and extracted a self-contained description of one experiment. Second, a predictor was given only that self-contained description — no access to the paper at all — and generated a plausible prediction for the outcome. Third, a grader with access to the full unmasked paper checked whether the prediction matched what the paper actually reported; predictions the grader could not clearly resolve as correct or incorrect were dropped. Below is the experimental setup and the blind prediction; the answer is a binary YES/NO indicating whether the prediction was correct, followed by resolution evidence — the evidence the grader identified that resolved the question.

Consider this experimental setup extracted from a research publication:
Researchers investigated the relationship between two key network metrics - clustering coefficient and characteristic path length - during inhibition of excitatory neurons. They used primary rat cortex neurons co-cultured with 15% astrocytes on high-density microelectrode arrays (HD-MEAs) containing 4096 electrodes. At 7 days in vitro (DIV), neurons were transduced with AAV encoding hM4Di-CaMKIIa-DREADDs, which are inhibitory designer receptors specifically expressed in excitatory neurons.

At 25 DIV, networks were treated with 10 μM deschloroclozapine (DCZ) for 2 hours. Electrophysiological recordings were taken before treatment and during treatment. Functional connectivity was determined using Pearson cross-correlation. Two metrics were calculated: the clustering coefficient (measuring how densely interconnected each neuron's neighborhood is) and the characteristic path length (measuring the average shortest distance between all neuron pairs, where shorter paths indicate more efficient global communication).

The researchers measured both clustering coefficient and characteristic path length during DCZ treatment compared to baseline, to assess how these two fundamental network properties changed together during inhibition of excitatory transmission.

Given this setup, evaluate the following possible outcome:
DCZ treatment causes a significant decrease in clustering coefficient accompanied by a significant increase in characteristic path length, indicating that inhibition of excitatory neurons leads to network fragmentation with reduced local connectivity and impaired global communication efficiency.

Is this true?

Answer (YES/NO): YES